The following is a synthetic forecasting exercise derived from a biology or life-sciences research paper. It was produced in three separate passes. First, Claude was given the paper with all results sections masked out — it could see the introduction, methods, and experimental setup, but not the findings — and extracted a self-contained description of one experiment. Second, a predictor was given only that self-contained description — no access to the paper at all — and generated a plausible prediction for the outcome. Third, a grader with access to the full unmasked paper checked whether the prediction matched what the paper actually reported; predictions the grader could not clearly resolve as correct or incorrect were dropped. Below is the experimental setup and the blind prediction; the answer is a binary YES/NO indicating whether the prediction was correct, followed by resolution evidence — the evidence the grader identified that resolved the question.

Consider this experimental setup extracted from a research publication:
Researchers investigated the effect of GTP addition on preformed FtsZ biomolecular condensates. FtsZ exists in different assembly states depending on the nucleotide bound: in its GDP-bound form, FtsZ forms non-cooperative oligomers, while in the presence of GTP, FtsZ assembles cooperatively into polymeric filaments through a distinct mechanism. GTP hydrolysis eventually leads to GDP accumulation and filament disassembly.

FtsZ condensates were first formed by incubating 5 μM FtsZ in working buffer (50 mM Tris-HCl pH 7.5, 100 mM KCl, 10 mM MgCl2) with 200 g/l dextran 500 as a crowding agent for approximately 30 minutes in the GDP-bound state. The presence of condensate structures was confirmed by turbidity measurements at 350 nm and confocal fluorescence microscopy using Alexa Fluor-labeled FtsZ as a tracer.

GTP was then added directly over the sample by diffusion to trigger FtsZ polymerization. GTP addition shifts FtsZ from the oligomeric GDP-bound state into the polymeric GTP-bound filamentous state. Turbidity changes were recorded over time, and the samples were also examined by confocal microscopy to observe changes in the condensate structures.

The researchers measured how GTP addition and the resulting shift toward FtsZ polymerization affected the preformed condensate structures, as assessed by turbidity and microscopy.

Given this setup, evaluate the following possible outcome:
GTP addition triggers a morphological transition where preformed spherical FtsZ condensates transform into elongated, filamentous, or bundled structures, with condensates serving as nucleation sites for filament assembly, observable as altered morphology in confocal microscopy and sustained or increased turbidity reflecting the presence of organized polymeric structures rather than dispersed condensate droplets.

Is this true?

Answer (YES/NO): NO